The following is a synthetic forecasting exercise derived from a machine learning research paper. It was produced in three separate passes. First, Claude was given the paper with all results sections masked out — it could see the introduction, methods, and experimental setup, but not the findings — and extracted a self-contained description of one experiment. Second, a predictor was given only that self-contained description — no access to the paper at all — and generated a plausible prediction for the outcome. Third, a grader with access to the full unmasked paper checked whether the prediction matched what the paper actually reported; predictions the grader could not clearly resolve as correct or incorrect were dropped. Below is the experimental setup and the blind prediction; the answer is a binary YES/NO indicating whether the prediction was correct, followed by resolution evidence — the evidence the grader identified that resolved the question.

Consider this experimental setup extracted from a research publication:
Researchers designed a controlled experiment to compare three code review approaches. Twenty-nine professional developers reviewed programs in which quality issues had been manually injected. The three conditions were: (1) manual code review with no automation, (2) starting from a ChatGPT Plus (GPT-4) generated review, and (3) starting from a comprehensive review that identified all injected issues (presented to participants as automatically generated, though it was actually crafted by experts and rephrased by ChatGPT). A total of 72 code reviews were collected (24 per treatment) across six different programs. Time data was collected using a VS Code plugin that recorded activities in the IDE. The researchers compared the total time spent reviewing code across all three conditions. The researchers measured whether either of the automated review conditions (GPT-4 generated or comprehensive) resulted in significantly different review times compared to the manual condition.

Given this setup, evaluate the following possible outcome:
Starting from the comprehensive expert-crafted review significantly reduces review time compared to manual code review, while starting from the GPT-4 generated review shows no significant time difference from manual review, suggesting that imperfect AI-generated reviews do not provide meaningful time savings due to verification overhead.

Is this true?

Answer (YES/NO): NO